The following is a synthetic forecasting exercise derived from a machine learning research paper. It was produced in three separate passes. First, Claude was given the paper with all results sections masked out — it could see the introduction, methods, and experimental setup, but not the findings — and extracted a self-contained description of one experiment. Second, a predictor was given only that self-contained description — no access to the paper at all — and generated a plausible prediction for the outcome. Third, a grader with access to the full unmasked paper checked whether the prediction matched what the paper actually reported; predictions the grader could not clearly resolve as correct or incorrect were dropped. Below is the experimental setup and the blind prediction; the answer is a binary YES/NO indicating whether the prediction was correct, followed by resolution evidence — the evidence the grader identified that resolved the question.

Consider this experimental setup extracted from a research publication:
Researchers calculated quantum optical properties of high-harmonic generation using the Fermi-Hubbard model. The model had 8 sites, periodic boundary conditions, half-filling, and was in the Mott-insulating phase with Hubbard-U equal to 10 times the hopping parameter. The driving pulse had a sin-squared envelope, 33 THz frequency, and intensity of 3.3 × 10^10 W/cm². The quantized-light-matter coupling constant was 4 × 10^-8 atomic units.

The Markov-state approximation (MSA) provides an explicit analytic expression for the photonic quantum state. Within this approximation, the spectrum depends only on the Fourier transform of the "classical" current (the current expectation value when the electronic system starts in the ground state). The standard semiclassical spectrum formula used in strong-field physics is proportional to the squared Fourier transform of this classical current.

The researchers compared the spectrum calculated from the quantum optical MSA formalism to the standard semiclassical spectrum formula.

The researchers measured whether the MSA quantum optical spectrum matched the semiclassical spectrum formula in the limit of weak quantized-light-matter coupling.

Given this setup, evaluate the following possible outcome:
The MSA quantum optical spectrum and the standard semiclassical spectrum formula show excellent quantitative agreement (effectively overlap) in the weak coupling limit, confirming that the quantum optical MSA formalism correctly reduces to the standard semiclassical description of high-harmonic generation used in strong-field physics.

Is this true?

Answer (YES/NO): YES